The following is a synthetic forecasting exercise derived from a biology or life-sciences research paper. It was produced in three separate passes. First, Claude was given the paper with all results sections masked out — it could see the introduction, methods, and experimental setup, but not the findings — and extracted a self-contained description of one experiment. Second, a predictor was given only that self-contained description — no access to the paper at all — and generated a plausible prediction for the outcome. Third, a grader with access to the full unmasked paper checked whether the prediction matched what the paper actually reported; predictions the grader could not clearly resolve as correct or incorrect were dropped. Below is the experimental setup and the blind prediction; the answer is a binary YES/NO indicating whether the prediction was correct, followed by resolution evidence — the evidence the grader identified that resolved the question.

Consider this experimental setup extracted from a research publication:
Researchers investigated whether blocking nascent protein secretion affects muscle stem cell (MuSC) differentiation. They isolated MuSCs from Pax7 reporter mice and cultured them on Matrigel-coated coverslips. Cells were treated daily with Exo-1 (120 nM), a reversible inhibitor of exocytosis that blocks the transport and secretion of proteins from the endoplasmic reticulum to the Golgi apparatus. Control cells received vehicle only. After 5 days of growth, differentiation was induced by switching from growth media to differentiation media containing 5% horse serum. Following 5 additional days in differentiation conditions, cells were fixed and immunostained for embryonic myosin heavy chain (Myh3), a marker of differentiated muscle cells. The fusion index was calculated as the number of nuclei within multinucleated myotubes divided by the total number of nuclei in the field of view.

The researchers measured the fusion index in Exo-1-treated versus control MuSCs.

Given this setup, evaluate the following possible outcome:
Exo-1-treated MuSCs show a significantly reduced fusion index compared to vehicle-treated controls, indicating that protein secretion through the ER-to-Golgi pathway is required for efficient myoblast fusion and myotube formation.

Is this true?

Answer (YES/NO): YES